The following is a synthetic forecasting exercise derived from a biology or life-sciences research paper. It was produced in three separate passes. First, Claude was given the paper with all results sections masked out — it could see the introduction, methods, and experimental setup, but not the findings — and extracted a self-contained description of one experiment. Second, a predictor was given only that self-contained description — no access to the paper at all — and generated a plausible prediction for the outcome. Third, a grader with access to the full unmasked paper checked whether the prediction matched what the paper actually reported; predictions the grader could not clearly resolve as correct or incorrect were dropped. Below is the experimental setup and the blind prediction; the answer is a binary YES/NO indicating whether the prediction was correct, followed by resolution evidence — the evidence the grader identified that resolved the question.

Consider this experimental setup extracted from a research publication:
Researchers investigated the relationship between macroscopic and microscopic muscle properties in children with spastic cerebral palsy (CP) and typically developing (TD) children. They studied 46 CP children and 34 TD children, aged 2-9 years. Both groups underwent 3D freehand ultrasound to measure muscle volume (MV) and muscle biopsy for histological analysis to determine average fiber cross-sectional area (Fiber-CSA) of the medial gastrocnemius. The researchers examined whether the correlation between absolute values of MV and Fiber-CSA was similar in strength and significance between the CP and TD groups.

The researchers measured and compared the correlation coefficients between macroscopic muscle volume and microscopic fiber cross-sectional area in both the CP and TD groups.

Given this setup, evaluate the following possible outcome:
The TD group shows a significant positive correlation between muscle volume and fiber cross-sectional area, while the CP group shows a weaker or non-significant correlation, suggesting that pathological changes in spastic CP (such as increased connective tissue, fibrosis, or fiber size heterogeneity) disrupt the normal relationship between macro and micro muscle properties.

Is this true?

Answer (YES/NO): NO